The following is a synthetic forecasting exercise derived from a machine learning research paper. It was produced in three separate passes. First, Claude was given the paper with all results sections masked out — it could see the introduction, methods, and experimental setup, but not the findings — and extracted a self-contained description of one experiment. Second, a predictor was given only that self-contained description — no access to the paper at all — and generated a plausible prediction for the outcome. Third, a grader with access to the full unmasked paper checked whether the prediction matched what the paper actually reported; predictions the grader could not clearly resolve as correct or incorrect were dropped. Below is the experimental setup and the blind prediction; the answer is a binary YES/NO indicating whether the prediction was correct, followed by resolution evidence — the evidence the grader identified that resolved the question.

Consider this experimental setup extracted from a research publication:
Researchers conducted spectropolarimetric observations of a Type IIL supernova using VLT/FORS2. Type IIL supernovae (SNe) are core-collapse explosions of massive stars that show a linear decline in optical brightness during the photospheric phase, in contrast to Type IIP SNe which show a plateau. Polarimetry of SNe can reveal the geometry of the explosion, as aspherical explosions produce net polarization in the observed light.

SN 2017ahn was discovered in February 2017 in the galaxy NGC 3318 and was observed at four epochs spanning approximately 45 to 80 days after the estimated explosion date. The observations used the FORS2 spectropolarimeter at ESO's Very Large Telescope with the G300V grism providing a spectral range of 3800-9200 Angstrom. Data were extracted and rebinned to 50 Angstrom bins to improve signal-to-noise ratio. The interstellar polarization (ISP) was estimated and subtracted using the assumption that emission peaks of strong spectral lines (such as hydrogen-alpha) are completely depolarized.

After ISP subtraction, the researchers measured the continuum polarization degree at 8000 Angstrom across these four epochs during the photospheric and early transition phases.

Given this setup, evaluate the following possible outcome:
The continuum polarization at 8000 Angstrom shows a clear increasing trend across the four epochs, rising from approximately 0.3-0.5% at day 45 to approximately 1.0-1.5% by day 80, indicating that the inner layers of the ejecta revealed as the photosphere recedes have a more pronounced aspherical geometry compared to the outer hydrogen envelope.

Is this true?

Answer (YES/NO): NO